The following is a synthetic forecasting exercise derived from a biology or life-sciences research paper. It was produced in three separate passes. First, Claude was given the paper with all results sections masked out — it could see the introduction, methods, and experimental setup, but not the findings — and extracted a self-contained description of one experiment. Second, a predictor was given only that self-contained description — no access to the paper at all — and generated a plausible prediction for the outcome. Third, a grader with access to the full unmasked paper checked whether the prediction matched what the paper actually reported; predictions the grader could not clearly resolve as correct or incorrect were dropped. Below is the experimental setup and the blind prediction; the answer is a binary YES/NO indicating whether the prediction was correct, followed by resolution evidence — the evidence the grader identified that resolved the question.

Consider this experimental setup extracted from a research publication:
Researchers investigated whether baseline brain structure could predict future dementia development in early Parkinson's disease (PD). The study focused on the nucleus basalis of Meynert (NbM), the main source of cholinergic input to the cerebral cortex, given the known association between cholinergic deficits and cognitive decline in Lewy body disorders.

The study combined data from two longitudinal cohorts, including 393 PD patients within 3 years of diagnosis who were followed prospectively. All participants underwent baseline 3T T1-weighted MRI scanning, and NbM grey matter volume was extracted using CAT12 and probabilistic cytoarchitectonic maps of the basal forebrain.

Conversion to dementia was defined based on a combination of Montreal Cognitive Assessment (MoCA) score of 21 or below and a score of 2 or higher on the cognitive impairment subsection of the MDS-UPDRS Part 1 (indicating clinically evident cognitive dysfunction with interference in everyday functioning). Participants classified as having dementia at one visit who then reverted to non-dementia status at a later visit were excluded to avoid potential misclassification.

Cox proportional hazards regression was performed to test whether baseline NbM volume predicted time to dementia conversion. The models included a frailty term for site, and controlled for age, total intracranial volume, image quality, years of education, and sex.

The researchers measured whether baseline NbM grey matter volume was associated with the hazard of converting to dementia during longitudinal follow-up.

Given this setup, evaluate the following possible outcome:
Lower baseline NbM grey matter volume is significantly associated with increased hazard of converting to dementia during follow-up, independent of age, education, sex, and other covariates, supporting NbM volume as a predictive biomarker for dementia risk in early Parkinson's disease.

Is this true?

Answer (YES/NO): YES